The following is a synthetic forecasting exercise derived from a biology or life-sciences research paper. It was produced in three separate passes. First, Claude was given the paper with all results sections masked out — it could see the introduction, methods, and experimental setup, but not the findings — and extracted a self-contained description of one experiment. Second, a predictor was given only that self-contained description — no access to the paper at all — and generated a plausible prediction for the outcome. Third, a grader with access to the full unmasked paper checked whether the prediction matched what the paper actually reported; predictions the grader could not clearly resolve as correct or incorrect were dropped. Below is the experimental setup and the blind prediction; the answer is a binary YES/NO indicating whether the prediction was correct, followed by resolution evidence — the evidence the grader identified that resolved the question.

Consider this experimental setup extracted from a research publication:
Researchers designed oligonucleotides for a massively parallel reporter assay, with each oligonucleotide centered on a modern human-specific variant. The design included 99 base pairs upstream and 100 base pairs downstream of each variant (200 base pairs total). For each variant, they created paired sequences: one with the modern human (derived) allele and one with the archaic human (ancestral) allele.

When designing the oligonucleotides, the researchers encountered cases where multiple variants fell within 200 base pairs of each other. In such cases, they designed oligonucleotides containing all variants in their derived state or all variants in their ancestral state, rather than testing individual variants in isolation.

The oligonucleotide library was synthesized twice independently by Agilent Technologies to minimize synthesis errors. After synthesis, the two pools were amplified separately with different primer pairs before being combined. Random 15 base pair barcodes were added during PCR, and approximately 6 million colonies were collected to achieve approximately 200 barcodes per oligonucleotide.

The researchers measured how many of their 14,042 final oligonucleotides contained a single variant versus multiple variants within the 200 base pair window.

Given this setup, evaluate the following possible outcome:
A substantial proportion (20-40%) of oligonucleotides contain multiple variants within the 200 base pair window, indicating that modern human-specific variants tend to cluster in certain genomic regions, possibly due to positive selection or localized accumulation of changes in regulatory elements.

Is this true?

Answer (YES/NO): NO